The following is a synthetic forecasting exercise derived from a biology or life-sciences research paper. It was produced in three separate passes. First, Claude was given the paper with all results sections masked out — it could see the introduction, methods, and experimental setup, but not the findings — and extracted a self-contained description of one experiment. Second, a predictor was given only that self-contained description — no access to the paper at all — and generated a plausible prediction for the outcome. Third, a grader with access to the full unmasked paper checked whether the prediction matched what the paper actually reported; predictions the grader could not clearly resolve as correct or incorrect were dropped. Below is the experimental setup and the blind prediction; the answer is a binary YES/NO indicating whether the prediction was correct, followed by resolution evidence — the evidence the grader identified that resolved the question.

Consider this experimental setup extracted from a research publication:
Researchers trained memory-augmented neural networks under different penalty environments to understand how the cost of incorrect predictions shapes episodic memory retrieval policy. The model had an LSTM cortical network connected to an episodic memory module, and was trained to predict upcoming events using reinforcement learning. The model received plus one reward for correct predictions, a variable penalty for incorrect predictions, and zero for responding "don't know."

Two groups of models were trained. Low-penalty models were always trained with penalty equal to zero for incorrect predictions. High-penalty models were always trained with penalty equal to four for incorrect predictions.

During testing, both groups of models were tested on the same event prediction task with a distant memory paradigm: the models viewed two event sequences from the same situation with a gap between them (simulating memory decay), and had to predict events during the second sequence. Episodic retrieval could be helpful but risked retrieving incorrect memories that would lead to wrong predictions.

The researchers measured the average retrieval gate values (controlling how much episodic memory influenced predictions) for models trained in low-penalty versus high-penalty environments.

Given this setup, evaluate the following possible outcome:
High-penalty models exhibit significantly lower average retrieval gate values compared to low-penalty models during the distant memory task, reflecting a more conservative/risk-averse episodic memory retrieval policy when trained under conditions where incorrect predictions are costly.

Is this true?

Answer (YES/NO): NO